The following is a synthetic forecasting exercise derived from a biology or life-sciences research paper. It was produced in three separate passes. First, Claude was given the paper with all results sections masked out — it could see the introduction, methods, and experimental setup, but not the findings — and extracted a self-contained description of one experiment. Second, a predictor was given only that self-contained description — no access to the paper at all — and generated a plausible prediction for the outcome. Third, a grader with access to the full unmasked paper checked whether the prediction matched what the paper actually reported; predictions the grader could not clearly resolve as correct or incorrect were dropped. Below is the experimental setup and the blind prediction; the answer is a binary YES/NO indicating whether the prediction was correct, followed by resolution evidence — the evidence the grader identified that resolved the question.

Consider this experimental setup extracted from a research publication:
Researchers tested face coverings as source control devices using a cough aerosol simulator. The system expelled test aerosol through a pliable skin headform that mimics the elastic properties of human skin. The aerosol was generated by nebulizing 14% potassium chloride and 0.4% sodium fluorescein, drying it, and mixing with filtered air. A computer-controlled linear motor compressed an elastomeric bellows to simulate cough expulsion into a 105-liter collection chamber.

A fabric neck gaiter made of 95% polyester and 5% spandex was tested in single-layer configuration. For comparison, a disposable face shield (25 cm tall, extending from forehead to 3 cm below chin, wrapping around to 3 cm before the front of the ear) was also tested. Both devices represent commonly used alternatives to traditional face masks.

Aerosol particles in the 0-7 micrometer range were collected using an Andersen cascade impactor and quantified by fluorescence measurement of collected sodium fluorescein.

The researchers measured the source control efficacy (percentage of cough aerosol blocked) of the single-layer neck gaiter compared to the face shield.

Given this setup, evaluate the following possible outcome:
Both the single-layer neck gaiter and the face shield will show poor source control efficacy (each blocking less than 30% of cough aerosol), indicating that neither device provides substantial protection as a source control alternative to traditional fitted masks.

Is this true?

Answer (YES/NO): NO